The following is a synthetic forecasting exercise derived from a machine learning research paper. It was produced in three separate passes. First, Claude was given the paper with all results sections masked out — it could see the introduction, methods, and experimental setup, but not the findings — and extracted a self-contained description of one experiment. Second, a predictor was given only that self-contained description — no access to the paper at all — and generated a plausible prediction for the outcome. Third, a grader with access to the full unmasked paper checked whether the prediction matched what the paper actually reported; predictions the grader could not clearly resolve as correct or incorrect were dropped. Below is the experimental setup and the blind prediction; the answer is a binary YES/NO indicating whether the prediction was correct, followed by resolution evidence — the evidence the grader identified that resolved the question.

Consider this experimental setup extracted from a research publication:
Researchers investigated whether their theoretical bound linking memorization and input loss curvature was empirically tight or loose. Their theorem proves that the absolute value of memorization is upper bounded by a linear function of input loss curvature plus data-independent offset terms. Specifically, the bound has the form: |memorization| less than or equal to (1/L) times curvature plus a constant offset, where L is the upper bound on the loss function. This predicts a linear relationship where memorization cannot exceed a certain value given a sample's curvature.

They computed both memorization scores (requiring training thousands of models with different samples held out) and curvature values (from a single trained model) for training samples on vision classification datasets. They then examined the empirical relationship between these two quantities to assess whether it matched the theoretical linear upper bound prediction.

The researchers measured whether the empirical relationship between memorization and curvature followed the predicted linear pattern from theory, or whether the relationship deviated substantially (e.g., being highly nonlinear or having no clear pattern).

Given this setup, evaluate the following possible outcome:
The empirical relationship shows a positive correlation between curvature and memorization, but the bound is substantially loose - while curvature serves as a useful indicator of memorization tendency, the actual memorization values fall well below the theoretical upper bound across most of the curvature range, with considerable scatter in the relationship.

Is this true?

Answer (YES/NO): NO